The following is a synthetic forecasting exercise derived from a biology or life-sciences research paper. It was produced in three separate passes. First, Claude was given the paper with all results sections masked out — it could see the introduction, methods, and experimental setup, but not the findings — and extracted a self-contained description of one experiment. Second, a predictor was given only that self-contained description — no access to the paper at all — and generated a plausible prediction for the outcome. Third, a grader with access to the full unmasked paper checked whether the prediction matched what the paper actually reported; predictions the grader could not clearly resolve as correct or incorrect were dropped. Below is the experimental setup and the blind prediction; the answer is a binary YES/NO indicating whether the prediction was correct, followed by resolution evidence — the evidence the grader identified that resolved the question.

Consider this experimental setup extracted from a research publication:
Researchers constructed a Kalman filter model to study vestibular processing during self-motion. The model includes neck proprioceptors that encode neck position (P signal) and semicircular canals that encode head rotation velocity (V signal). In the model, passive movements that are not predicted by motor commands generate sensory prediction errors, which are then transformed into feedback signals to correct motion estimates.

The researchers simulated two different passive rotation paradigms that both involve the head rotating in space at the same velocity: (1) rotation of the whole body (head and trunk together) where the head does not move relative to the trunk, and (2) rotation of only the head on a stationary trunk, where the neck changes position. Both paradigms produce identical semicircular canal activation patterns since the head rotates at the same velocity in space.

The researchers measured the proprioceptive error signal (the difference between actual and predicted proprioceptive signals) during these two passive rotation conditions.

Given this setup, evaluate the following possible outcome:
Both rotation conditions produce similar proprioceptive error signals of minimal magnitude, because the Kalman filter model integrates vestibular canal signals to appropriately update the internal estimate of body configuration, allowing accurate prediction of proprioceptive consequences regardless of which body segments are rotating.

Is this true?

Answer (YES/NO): NO